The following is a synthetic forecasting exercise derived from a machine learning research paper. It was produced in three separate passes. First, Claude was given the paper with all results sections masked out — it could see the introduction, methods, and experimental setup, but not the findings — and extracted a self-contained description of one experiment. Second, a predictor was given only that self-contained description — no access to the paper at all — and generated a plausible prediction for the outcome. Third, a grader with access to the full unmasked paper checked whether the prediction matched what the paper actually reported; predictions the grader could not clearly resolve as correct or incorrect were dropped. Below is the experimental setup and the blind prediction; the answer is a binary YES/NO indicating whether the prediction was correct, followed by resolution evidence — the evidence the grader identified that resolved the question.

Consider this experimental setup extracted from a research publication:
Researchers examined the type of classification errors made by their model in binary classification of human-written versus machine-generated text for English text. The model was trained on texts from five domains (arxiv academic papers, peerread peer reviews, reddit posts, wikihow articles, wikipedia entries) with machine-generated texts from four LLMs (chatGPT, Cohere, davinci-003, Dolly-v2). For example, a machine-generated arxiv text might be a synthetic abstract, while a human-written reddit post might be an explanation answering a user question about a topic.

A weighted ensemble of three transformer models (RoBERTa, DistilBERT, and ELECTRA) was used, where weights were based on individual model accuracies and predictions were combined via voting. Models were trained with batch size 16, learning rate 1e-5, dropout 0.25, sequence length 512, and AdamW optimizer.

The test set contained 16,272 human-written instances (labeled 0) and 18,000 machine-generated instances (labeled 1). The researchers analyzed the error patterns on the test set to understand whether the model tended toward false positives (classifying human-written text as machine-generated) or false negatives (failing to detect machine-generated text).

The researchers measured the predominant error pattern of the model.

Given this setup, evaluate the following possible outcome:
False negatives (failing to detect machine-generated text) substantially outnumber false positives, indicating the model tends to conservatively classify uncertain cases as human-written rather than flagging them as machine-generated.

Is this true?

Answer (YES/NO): NO